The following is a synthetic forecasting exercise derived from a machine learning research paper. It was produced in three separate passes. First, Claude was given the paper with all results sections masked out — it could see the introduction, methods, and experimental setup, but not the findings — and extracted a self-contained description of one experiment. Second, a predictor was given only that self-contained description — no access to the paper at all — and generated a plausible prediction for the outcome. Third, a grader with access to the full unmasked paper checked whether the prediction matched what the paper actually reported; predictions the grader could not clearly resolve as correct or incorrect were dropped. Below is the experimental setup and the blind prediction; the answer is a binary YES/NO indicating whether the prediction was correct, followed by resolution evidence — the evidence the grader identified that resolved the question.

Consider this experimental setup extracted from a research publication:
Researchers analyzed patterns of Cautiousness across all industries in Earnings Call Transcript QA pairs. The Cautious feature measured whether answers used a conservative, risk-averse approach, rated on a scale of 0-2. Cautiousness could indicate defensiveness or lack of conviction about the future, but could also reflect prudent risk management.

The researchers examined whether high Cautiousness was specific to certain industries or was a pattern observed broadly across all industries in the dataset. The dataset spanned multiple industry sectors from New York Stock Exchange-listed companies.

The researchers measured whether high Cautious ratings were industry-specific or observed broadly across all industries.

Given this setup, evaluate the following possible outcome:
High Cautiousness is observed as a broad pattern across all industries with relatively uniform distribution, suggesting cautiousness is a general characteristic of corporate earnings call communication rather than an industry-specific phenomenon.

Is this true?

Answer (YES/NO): YES